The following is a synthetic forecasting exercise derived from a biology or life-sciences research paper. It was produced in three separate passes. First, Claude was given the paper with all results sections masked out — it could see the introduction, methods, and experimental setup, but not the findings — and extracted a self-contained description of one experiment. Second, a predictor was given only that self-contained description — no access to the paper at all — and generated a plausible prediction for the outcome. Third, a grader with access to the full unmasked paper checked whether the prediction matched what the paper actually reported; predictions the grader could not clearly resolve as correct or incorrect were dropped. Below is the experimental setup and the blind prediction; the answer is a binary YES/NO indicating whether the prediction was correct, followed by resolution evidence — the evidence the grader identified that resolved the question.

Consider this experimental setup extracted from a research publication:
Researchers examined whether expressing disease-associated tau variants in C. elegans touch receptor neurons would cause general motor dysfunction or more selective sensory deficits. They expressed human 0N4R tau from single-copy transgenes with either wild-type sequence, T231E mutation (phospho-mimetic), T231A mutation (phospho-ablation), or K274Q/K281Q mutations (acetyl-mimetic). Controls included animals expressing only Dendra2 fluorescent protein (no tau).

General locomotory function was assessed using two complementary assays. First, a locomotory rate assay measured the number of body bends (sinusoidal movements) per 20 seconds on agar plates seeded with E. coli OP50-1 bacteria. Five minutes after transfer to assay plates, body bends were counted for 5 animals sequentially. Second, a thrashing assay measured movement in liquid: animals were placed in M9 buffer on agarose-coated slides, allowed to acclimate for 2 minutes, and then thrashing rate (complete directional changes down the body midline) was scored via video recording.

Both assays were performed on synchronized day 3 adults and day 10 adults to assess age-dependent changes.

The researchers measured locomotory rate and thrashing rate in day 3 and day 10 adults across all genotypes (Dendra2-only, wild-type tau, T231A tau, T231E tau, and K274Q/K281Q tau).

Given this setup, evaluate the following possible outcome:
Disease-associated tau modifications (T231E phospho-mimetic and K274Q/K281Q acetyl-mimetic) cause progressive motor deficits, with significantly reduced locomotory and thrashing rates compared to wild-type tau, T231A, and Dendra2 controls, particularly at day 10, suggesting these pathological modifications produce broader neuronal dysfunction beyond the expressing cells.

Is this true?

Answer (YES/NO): NO